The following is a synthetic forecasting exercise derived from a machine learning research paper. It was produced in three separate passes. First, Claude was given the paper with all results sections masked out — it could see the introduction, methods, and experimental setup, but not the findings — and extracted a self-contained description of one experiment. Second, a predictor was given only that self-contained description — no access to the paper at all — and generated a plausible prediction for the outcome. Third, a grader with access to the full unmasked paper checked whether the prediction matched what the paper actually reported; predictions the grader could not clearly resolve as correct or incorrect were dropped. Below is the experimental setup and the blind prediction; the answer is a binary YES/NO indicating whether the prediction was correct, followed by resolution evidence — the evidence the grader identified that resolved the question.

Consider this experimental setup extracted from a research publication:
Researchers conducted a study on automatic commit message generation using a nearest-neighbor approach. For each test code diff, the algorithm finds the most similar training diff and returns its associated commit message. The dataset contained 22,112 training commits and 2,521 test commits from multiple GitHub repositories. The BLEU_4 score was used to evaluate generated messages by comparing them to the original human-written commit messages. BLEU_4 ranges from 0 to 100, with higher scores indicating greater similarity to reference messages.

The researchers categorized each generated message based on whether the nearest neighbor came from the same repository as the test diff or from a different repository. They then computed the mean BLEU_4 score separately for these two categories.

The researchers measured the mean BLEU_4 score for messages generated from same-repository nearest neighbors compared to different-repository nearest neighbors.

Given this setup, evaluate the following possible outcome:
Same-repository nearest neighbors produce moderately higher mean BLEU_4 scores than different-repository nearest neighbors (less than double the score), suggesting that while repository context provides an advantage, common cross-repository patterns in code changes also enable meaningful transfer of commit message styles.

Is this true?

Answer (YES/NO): NO